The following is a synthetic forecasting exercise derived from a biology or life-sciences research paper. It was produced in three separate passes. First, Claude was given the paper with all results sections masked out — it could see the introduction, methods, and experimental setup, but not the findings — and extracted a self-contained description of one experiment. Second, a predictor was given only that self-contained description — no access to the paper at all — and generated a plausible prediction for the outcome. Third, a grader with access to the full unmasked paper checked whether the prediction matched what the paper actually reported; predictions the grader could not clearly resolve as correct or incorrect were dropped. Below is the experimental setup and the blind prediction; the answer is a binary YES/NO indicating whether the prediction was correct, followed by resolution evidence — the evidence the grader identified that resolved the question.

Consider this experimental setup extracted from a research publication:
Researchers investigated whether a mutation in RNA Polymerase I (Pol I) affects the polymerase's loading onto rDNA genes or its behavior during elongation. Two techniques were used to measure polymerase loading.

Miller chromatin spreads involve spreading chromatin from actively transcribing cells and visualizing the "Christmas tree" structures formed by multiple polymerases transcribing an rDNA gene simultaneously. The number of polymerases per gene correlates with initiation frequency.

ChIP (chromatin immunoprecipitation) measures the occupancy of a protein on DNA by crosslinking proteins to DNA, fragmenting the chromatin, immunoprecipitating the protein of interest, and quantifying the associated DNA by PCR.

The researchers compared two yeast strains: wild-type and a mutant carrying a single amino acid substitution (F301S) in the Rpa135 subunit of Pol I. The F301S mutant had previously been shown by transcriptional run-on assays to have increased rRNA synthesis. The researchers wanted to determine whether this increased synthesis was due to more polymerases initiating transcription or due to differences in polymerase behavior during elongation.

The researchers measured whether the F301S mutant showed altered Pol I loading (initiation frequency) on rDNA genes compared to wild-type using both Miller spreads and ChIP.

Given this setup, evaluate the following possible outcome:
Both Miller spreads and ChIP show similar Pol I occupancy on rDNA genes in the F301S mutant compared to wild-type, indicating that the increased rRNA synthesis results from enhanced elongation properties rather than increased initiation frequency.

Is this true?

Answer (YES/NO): YES